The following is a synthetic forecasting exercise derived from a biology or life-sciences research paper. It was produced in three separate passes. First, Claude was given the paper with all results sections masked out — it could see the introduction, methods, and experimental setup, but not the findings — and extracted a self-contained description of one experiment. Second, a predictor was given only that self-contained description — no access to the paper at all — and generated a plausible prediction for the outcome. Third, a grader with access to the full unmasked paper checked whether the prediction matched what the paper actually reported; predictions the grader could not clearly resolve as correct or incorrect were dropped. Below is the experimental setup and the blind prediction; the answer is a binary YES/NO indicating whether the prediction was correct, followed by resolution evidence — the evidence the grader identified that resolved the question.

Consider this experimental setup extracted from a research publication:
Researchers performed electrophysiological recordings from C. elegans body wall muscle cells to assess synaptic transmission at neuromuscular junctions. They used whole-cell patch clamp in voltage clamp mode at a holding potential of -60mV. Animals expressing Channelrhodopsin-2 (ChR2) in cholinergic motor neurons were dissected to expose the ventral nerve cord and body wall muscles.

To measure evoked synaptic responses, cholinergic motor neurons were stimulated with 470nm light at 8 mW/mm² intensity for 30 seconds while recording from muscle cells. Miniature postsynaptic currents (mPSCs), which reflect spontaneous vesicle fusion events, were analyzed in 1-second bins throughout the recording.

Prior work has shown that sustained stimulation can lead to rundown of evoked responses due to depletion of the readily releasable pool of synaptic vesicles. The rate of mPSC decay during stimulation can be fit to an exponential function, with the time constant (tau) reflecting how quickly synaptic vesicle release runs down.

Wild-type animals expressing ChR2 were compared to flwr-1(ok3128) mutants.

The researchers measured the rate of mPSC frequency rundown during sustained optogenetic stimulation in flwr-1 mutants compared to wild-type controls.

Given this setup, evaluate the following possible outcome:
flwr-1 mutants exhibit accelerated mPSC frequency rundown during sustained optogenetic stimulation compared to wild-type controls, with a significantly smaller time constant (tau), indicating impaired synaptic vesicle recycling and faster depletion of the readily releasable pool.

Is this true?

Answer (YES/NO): YES